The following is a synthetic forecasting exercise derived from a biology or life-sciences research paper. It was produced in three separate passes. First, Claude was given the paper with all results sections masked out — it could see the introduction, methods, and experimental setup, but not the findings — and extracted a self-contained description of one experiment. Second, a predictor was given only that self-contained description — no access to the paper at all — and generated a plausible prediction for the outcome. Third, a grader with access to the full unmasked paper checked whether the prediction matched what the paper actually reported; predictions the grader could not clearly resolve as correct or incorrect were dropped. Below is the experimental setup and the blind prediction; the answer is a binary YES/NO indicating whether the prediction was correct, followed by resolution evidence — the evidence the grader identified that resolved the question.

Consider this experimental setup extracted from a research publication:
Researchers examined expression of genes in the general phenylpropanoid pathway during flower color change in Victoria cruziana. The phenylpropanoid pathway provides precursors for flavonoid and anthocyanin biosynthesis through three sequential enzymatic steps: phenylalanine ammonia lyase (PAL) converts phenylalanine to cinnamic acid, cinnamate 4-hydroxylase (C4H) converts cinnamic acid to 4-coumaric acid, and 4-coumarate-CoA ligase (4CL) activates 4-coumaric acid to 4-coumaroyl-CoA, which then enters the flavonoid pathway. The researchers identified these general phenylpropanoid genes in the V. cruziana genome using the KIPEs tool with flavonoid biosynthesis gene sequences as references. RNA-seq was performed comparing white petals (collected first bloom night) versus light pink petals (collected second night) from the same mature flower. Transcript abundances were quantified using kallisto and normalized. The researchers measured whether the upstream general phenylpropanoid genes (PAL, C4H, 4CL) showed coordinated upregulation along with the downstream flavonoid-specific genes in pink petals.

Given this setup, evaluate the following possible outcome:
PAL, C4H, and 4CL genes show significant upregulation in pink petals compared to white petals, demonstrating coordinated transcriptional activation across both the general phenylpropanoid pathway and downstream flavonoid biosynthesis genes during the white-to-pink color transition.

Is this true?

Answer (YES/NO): NO